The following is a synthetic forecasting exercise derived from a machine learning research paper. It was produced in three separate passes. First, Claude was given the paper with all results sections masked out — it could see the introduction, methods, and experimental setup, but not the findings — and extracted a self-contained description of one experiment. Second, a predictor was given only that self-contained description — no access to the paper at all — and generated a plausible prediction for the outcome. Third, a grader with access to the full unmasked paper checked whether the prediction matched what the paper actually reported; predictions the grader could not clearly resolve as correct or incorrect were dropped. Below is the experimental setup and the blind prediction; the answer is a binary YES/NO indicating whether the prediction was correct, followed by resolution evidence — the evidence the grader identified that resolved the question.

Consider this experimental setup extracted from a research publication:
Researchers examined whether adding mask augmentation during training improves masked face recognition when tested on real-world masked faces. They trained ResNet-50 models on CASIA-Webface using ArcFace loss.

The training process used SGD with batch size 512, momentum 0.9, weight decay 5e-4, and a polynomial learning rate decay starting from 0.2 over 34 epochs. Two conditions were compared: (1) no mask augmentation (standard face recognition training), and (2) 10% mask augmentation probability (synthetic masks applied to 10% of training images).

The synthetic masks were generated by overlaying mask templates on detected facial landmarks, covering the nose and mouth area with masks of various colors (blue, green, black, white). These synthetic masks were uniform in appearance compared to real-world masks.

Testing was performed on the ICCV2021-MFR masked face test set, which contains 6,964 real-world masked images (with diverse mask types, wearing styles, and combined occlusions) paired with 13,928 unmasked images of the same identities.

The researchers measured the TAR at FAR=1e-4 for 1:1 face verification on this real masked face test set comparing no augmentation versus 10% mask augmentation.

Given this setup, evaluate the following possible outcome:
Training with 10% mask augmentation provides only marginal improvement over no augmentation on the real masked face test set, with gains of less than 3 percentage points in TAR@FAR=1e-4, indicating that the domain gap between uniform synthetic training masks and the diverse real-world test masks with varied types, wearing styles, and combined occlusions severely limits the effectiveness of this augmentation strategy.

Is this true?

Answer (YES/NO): NO